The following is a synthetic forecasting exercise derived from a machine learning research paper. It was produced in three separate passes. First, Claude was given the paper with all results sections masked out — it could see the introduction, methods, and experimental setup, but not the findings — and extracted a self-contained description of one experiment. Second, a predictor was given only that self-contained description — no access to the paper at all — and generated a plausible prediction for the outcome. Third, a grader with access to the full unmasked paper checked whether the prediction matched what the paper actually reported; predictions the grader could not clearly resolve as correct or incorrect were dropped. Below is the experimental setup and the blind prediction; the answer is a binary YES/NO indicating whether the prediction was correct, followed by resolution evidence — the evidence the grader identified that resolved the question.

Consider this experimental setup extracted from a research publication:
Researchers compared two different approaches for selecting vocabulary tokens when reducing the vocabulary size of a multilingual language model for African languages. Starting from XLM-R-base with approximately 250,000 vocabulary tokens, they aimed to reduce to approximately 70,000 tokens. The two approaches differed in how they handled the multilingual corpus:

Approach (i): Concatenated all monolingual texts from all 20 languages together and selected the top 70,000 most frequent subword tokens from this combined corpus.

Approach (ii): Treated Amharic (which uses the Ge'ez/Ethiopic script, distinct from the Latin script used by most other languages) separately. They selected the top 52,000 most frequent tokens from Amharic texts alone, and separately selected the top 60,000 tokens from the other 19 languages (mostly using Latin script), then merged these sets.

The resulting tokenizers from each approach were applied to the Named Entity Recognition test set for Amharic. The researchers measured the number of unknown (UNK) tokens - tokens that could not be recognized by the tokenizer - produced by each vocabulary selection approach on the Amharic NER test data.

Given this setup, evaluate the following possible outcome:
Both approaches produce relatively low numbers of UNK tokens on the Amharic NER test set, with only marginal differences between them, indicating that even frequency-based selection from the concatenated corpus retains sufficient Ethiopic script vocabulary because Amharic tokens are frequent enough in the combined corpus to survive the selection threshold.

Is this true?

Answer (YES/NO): NO